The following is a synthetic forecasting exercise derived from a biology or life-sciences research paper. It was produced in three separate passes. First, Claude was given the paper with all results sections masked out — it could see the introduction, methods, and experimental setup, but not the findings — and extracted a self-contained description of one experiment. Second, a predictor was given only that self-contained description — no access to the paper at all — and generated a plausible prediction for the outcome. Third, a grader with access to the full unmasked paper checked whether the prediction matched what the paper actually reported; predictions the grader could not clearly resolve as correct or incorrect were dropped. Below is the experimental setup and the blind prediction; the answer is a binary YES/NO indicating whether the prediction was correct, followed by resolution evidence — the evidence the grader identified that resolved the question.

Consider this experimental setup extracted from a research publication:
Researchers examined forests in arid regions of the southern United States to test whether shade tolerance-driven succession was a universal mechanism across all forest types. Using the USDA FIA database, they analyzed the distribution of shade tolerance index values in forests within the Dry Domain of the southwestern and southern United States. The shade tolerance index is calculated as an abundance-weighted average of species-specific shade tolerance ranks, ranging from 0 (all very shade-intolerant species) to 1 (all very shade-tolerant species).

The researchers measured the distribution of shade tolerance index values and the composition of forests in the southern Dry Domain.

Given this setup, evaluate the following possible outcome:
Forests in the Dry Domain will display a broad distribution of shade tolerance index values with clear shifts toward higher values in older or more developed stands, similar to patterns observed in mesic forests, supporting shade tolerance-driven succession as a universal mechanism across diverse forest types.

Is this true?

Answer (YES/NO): NO